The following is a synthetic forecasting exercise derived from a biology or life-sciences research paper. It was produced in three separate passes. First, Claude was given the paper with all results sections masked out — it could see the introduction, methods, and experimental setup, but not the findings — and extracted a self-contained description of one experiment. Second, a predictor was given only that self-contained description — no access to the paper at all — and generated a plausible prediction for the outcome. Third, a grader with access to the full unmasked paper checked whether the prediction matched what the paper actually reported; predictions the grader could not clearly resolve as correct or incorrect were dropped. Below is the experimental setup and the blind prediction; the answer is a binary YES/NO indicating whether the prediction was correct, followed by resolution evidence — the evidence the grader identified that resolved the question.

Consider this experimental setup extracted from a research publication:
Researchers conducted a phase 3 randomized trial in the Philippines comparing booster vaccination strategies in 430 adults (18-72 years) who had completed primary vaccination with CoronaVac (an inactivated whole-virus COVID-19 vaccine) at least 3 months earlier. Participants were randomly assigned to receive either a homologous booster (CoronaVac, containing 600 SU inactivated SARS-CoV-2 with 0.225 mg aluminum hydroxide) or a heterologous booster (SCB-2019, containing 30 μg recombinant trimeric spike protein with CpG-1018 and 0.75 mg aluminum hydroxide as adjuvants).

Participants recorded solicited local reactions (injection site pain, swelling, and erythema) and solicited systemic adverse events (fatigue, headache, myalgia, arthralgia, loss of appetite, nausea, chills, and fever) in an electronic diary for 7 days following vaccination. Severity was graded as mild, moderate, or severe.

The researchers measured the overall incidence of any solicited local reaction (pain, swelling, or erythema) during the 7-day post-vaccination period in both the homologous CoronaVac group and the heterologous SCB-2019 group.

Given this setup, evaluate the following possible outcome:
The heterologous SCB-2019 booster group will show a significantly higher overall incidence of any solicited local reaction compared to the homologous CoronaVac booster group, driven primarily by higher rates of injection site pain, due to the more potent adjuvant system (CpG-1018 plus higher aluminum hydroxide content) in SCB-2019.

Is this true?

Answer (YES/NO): NO